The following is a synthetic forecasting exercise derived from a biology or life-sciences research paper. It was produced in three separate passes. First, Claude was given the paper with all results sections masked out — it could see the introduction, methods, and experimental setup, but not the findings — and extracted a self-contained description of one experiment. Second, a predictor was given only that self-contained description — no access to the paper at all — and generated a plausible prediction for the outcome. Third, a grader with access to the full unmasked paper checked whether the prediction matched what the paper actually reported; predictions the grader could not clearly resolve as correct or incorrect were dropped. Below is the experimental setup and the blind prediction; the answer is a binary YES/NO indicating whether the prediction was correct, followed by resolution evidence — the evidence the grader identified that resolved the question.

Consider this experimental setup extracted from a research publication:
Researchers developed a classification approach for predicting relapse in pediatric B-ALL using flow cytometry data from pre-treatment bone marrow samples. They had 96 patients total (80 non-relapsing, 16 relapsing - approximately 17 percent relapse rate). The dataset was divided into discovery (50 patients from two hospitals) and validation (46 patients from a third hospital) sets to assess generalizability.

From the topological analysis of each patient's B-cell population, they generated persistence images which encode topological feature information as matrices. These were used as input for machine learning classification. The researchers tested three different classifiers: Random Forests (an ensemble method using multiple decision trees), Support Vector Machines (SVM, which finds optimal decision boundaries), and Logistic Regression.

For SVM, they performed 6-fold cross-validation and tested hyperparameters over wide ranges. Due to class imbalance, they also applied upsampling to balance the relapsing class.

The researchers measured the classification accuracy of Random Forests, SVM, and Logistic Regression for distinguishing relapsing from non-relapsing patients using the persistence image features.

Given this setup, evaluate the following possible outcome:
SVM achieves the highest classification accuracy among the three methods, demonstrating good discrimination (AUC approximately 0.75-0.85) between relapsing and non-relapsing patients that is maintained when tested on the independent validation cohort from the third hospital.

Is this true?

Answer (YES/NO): NO